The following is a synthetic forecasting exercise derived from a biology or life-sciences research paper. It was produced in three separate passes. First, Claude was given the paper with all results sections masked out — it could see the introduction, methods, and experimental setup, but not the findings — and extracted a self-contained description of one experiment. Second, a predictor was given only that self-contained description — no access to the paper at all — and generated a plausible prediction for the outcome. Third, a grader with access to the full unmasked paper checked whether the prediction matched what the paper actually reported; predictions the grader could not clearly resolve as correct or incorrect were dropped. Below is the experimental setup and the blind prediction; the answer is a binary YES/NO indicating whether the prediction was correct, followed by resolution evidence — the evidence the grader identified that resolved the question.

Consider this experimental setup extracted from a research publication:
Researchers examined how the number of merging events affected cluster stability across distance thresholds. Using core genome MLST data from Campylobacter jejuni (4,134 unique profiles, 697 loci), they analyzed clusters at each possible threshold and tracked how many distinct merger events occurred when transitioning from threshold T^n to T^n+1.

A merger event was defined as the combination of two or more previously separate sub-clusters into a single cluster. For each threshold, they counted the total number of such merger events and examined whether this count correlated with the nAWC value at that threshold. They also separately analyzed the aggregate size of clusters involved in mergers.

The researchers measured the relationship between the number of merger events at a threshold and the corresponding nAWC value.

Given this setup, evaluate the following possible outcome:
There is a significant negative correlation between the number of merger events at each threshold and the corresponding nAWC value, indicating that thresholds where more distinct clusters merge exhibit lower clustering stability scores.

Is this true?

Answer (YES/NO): NO